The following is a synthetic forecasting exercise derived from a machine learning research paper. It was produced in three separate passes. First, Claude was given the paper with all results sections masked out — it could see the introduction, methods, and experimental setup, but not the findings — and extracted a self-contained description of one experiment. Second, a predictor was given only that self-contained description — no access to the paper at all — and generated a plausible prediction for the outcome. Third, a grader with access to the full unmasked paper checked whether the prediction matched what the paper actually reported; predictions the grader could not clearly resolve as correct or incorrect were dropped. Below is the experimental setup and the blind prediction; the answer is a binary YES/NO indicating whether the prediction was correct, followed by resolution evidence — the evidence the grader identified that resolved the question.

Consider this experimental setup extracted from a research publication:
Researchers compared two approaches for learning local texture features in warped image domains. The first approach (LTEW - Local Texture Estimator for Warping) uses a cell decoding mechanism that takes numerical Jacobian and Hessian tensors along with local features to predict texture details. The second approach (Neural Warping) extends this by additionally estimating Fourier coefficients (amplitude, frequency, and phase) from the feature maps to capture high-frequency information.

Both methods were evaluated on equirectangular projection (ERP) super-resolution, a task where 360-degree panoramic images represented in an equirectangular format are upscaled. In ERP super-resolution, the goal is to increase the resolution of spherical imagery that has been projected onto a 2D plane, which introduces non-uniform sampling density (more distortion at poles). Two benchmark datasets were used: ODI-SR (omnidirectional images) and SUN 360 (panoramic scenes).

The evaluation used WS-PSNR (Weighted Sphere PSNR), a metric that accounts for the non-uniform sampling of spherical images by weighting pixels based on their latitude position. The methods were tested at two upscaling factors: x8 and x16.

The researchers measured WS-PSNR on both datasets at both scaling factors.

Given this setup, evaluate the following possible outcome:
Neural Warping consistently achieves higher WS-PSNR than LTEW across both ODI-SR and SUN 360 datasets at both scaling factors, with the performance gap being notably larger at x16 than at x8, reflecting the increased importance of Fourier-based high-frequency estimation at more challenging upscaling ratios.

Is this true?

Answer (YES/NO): NO